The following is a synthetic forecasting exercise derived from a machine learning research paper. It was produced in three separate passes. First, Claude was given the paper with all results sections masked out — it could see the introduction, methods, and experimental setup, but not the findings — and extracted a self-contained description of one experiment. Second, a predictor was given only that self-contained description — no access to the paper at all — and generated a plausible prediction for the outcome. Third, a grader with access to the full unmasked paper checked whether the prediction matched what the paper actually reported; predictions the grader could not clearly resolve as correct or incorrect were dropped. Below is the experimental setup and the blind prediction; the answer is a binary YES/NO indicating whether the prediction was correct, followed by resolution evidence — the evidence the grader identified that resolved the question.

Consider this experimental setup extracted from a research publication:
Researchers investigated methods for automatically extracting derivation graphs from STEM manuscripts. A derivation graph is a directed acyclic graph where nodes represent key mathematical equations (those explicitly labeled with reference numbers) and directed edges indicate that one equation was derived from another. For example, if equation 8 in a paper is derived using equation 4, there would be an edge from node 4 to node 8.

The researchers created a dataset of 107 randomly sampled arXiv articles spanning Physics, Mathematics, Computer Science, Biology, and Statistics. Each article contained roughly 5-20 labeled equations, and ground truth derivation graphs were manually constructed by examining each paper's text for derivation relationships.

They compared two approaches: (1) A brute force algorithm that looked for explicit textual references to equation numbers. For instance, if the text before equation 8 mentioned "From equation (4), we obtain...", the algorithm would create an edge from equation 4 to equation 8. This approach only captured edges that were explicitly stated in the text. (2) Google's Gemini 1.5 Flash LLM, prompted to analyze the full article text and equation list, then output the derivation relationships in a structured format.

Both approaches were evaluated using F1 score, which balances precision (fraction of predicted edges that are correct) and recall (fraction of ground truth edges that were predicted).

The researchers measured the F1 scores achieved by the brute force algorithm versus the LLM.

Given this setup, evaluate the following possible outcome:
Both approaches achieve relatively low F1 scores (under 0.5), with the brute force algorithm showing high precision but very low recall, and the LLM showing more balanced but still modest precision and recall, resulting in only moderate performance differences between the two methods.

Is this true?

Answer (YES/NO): NO